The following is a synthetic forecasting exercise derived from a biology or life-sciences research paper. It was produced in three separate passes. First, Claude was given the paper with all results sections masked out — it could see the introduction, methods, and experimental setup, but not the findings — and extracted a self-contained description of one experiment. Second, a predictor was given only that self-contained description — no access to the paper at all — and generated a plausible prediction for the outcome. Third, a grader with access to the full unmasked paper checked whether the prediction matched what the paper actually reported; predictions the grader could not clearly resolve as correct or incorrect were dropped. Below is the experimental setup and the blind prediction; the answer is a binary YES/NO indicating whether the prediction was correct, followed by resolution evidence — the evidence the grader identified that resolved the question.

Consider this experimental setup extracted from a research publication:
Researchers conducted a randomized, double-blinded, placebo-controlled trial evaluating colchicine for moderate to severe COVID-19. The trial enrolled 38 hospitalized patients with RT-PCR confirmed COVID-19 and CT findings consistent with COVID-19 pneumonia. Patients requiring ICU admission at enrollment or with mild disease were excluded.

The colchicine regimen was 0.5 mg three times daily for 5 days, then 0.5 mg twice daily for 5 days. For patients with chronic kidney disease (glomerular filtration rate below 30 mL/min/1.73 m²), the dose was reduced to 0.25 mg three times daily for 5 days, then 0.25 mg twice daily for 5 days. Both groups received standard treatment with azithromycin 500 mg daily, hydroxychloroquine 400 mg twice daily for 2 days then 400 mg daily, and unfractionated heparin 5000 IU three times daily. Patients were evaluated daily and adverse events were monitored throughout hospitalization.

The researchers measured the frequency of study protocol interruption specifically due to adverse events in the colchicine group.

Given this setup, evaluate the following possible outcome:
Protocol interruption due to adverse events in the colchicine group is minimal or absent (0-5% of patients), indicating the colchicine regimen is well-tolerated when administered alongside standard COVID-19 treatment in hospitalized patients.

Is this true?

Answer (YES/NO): YES